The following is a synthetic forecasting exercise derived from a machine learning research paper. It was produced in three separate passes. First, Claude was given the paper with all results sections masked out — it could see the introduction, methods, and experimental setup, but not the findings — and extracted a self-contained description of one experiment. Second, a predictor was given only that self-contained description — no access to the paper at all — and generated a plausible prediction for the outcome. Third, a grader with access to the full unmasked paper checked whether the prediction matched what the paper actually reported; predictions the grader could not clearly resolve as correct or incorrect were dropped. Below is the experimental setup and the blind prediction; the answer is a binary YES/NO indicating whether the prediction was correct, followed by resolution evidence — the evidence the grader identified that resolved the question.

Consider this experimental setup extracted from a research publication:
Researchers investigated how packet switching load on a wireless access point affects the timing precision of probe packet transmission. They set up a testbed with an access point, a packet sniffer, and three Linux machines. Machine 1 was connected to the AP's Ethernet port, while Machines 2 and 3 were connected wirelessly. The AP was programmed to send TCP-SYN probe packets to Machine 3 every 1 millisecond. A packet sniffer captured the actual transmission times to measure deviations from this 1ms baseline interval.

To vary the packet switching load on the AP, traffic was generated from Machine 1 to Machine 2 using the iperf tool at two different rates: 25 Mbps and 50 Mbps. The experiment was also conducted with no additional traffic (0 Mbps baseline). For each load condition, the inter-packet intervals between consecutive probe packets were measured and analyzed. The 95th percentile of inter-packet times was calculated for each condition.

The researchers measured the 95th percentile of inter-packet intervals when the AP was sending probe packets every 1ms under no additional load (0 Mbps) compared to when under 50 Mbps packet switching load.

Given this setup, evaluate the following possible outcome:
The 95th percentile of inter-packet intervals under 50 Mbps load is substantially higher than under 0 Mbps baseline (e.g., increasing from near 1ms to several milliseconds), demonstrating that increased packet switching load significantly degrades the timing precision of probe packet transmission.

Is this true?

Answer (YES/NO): NO